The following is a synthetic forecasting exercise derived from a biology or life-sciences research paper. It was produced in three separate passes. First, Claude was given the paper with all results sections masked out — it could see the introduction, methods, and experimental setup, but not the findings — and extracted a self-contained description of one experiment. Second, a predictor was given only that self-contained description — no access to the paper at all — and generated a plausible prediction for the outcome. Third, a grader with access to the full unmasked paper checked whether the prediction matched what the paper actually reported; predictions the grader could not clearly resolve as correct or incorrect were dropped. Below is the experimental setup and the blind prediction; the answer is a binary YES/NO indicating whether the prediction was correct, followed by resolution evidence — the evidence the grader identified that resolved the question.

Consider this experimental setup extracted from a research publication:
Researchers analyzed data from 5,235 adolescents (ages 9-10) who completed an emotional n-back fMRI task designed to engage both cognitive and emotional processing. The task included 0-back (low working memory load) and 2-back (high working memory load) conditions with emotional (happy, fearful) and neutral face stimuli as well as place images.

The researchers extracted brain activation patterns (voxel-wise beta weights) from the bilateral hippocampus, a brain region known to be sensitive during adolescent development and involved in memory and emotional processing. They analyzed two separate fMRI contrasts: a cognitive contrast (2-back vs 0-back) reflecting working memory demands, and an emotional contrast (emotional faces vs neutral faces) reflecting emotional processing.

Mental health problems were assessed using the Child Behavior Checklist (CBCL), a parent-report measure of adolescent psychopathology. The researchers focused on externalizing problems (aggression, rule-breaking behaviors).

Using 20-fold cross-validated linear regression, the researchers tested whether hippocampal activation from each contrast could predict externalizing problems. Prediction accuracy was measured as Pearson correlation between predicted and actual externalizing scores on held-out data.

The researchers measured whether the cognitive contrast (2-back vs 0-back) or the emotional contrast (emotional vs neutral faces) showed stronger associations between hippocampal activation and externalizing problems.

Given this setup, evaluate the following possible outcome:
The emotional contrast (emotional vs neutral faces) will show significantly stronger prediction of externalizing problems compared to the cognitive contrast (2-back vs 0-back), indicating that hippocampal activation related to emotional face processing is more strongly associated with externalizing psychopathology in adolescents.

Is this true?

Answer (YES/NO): NO